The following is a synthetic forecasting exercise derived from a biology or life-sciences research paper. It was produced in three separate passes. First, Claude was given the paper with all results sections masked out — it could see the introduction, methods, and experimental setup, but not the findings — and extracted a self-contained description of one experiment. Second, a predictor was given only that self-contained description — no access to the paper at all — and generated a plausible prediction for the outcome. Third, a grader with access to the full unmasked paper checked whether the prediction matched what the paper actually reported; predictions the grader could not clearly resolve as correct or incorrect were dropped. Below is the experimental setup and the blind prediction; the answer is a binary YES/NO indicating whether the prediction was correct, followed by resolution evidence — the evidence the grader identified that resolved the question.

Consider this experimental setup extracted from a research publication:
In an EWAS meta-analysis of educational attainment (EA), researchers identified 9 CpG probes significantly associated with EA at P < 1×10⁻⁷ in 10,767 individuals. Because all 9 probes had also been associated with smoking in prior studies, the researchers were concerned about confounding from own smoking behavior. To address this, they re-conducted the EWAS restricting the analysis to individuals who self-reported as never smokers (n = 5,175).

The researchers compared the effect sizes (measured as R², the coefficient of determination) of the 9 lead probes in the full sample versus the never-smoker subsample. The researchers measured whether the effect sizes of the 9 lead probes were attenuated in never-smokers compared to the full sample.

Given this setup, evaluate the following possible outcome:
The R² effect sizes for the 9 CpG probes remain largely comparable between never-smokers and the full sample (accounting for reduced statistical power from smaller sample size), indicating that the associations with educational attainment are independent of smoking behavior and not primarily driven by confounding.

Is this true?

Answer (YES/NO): NO